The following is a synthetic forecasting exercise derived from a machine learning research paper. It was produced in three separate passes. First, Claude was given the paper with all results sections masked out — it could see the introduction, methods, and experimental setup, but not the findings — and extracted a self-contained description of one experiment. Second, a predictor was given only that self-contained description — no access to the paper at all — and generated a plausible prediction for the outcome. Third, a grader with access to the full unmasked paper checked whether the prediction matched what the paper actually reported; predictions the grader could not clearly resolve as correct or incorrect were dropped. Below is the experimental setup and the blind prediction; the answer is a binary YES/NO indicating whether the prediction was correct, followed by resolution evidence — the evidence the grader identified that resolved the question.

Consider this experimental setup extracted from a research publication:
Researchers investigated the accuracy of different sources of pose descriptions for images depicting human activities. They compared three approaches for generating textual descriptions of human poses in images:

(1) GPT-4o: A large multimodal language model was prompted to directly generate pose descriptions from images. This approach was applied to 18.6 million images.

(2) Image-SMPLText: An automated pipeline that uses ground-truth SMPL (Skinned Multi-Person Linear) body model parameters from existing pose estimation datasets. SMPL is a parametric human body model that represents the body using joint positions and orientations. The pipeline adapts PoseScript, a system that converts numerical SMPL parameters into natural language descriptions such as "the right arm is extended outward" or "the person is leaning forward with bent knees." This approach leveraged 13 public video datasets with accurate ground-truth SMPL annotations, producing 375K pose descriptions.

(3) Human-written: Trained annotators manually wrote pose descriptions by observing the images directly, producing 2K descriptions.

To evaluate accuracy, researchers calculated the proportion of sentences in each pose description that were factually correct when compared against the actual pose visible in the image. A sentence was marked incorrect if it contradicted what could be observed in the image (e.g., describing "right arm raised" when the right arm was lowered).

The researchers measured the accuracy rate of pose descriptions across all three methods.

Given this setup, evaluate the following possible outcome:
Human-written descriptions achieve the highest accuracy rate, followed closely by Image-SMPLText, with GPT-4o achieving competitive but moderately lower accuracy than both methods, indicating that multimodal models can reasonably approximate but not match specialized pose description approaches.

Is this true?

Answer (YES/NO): NO